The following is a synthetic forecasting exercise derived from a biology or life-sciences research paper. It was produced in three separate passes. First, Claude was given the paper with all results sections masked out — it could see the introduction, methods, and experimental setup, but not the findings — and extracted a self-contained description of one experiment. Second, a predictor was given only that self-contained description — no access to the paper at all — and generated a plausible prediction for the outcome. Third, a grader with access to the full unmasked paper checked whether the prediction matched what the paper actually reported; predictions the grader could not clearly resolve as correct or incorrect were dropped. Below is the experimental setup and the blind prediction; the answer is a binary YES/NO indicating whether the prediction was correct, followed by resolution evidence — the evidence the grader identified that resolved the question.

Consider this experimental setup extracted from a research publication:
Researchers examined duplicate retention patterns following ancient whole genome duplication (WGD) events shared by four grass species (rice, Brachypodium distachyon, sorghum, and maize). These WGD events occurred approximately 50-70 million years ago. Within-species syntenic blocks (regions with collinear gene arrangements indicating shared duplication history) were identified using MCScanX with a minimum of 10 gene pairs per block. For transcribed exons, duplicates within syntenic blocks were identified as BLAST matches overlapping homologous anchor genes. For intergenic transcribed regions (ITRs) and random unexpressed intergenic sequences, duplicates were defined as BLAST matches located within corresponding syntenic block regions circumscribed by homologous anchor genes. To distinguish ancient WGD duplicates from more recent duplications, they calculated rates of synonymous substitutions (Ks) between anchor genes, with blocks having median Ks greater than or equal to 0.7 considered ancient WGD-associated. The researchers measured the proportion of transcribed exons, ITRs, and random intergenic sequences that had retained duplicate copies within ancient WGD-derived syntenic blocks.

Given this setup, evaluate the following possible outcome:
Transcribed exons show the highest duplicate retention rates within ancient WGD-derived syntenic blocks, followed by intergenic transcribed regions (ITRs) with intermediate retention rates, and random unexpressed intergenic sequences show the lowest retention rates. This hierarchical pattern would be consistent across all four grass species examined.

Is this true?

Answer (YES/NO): YES